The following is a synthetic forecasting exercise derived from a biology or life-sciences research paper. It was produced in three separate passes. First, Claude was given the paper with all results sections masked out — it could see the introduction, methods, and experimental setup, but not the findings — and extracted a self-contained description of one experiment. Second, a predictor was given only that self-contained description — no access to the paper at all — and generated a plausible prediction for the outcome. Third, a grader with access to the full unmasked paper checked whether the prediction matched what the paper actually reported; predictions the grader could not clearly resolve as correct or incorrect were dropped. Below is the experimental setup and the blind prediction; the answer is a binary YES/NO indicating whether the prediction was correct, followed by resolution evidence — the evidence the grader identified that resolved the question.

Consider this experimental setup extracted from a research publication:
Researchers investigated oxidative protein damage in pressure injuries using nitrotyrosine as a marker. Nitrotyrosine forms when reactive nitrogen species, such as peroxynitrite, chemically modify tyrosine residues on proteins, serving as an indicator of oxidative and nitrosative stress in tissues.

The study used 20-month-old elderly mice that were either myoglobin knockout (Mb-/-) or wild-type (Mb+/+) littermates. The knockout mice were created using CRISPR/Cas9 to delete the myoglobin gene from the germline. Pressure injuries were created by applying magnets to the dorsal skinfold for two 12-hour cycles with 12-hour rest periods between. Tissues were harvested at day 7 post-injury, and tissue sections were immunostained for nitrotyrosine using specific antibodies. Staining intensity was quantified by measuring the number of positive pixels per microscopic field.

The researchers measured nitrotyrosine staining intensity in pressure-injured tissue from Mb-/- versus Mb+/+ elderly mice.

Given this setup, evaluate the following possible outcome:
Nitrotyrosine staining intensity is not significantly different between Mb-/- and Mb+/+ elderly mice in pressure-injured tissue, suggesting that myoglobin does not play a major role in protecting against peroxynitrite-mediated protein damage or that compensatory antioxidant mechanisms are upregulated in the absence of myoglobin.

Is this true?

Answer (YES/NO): NO